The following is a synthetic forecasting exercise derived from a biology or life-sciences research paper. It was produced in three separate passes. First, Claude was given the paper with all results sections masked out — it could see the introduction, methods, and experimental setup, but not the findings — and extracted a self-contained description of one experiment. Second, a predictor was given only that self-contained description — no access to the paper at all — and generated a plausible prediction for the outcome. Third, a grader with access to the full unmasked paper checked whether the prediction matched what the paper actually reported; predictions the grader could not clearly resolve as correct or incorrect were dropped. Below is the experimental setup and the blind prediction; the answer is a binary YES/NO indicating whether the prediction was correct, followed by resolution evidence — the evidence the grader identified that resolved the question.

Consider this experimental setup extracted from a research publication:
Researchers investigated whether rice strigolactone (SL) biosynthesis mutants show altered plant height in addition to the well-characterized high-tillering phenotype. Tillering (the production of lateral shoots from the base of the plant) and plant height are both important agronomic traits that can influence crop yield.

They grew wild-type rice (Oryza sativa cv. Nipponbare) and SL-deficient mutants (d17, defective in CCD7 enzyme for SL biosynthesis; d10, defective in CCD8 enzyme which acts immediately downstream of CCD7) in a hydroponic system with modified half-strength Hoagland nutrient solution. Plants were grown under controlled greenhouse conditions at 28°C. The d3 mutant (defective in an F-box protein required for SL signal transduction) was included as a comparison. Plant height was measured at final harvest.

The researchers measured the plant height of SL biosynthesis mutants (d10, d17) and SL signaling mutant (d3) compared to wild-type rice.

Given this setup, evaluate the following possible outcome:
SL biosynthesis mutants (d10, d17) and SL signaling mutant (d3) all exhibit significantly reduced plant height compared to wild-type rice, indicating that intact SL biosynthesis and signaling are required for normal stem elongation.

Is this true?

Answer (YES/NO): YES